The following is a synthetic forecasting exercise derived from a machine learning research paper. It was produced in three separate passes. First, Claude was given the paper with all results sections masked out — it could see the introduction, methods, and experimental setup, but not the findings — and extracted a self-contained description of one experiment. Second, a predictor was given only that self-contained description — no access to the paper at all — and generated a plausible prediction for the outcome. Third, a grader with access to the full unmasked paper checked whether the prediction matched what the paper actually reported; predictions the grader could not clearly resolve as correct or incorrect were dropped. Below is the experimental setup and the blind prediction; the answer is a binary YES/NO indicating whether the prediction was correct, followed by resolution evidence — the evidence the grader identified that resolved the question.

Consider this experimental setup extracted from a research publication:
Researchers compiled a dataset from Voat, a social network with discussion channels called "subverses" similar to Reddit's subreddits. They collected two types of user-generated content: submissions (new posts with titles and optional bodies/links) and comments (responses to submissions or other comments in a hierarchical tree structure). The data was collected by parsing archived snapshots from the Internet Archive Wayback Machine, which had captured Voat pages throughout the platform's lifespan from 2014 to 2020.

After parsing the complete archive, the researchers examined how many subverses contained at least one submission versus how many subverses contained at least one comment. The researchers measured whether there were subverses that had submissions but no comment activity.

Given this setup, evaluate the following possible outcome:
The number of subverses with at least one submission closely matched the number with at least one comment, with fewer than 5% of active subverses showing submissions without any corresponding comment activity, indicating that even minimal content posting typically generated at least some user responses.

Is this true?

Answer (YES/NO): YES